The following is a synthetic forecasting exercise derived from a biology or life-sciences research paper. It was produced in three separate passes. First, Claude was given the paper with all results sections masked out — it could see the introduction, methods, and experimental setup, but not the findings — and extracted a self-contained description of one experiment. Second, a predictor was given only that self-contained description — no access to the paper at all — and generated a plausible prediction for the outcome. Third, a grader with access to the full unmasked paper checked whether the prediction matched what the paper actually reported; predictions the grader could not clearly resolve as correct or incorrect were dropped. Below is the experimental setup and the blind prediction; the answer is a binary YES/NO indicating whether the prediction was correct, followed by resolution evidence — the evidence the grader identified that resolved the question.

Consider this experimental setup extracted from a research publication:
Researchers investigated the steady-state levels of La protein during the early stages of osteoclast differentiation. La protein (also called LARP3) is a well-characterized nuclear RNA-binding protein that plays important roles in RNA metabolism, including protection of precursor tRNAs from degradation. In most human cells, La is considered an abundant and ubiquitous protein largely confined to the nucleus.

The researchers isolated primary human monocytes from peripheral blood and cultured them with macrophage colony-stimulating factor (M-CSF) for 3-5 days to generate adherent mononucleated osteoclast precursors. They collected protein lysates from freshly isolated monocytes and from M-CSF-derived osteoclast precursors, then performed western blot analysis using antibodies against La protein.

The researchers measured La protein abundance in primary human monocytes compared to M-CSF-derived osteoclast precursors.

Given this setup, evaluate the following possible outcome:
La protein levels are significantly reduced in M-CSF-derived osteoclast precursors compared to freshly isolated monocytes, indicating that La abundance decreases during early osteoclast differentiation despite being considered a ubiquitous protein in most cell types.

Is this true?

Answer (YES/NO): YES